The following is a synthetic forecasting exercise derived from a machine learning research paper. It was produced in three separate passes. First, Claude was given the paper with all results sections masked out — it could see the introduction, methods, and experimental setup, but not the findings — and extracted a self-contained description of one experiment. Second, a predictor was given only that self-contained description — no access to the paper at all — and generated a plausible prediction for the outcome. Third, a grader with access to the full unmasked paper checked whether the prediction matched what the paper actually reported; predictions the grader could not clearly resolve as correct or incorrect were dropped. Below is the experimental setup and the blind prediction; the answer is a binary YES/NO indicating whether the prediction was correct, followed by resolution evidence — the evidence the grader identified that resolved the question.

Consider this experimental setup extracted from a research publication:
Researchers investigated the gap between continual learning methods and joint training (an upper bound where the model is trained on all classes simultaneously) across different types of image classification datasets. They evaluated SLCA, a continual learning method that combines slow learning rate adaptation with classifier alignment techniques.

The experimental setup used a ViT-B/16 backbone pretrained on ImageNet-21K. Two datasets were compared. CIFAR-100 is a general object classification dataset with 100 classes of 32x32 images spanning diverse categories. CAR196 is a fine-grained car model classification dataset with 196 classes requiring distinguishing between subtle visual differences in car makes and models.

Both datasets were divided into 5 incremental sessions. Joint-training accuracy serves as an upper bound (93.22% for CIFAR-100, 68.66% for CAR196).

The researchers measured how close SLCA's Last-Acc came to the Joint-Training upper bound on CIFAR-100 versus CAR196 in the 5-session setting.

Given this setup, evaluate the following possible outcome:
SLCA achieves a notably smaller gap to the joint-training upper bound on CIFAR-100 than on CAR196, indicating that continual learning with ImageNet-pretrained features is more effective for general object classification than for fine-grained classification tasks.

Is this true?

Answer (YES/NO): NO